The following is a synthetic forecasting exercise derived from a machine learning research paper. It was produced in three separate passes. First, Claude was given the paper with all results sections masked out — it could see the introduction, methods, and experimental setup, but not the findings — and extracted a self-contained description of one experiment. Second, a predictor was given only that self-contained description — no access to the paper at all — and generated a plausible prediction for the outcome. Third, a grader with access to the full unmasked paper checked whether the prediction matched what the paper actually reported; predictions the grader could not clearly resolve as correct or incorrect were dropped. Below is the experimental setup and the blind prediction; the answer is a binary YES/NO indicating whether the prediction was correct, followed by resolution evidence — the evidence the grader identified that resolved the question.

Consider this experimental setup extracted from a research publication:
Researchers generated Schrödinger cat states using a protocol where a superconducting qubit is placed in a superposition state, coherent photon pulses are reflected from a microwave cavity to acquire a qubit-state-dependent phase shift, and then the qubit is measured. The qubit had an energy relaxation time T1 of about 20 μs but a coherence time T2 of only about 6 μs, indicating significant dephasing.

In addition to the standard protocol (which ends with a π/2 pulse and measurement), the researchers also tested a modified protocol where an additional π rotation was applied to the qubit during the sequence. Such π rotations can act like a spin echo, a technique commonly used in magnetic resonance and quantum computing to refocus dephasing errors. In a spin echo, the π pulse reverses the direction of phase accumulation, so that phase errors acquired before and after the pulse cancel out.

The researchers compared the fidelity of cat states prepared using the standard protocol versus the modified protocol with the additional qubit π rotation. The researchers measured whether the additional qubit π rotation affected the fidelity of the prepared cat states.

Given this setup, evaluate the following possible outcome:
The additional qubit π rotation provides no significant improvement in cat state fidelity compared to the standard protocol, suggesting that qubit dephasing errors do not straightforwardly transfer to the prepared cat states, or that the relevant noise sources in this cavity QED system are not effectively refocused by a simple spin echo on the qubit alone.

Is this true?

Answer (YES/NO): NO